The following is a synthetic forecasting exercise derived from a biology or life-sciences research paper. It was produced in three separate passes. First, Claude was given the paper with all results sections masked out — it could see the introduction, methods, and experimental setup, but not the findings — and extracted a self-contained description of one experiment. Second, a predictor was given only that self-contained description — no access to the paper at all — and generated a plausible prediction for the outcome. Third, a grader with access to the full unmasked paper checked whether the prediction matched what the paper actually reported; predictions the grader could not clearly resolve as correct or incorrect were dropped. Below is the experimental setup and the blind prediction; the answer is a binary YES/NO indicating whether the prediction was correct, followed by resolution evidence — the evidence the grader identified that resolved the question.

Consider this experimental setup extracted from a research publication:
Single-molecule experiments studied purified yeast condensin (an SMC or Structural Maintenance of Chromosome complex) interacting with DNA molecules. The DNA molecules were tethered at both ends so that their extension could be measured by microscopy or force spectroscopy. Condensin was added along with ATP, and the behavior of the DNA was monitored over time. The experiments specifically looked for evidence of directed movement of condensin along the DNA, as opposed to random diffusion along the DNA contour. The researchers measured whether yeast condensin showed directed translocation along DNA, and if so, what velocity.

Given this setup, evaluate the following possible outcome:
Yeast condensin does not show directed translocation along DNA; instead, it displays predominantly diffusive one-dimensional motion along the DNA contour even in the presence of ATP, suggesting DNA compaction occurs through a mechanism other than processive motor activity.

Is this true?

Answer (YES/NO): NO